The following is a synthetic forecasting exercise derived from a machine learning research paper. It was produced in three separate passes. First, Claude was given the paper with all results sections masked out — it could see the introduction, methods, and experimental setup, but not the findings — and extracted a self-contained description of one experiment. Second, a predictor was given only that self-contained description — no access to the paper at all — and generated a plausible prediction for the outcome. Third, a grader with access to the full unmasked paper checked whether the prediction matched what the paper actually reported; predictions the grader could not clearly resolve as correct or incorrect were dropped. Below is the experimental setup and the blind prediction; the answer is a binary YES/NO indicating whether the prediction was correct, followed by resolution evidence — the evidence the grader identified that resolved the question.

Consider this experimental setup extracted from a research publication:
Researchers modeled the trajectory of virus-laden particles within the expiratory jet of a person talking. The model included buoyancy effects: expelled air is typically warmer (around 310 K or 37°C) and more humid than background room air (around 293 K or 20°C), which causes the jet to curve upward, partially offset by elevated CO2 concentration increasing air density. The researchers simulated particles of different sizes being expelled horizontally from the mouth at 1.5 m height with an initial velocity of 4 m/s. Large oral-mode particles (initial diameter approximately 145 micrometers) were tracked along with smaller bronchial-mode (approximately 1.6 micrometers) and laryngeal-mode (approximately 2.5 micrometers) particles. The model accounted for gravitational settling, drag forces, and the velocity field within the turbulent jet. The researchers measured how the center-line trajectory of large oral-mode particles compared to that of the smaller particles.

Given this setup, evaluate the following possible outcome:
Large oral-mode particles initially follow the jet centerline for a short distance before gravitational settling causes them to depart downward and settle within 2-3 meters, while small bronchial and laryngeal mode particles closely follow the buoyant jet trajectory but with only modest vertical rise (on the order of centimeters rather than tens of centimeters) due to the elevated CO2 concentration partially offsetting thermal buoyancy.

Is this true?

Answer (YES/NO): NO